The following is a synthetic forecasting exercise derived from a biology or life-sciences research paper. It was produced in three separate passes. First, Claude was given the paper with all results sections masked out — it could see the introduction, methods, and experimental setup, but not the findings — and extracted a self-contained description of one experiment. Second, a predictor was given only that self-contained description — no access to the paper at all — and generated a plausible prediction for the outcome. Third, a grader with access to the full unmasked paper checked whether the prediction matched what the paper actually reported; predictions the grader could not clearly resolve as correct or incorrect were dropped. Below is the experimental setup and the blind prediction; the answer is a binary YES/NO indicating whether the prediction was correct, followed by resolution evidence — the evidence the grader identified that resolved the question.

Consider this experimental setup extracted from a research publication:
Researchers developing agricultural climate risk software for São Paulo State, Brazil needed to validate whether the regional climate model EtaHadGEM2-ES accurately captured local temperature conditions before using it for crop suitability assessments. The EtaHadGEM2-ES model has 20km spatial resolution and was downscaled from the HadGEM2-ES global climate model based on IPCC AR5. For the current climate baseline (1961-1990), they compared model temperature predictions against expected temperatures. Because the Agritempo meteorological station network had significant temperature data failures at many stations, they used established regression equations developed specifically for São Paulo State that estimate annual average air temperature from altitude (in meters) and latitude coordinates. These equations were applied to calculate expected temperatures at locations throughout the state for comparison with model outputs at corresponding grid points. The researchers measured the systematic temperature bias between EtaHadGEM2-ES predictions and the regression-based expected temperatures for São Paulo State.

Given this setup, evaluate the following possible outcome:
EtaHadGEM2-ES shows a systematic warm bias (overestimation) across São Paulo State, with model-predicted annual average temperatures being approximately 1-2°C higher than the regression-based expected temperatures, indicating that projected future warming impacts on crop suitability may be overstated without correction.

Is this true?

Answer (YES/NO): NO